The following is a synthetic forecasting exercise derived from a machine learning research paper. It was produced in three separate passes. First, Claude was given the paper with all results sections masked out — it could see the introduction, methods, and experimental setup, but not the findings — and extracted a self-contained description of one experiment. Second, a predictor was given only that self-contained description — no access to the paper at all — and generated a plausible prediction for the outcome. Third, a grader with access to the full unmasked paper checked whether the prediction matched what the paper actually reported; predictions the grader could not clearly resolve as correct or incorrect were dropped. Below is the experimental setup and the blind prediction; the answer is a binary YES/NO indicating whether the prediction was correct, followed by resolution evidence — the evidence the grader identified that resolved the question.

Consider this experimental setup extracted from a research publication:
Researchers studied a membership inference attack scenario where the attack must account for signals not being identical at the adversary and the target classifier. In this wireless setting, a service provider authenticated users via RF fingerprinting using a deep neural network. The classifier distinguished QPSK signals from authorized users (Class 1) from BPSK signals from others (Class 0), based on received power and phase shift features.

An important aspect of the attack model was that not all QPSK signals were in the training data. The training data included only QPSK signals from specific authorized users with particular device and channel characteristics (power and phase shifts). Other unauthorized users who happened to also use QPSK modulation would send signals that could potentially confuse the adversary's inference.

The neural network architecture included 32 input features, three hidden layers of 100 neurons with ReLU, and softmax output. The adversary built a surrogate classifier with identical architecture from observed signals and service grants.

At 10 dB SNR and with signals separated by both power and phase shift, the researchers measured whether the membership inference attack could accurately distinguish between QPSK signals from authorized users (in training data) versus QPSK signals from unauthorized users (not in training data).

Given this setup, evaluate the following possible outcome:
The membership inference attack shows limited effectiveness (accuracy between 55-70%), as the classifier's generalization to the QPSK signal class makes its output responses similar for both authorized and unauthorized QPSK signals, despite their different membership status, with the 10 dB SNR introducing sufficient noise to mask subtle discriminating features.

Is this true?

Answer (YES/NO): NO